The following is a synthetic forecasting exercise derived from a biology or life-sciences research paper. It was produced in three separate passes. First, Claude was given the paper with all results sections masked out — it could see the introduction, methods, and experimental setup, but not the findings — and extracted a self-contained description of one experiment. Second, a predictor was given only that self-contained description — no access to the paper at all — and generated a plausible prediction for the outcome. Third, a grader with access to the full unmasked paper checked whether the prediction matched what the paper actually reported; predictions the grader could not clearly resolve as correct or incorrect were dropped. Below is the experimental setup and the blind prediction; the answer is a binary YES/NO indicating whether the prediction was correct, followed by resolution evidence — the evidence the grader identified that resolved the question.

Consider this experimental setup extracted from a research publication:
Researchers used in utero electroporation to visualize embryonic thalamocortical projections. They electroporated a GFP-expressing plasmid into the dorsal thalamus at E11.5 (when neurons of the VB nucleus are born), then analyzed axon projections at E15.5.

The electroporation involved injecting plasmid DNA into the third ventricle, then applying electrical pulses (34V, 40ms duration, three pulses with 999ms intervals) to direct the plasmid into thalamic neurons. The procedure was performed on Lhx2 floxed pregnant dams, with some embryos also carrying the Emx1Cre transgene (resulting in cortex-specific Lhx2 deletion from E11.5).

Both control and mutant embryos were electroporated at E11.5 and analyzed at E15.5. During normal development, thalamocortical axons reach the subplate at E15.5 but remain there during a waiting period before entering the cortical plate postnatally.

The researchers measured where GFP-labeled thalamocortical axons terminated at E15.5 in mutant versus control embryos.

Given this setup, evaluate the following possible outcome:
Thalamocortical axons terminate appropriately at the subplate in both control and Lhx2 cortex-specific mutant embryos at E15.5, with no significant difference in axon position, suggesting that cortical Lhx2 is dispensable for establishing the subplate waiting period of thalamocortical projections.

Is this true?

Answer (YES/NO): NO